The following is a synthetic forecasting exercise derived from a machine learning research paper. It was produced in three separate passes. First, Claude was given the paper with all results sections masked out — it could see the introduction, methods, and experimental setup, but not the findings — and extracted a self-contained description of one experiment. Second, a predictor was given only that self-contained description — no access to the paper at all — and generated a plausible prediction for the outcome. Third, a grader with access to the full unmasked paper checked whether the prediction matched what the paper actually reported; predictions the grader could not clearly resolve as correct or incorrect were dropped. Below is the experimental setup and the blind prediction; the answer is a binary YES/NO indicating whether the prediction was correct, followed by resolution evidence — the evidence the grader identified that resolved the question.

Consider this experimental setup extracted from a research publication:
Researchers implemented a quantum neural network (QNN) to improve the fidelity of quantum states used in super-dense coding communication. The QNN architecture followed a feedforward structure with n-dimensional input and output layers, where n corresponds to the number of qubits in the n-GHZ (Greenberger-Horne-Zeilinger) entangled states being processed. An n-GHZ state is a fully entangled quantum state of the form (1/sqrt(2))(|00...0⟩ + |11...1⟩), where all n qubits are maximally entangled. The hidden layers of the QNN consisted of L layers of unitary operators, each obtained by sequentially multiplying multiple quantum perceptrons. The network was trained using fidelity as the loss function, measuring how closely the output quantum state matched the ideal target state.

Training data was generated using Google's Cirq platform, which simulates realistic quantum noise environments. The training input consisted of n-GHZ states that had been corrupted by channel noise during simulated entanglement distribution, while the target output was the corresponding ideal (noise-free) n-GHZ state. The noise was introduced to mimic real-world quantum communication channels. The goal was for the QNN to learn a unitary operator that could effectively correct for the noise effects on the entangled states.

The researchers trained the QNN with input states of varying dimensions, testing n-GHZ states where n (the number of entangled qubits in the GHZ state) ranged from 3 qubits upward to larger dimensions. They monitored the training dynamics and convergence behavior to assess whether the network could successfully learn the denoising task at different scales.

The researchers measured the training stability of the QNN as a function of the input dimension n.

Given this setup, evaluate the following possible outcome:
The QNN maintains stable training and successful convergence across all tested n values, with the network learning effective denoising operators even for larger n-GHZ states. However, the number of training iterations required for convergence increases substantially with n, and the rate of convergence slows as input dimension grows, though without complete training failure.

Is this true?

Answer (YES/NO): NO